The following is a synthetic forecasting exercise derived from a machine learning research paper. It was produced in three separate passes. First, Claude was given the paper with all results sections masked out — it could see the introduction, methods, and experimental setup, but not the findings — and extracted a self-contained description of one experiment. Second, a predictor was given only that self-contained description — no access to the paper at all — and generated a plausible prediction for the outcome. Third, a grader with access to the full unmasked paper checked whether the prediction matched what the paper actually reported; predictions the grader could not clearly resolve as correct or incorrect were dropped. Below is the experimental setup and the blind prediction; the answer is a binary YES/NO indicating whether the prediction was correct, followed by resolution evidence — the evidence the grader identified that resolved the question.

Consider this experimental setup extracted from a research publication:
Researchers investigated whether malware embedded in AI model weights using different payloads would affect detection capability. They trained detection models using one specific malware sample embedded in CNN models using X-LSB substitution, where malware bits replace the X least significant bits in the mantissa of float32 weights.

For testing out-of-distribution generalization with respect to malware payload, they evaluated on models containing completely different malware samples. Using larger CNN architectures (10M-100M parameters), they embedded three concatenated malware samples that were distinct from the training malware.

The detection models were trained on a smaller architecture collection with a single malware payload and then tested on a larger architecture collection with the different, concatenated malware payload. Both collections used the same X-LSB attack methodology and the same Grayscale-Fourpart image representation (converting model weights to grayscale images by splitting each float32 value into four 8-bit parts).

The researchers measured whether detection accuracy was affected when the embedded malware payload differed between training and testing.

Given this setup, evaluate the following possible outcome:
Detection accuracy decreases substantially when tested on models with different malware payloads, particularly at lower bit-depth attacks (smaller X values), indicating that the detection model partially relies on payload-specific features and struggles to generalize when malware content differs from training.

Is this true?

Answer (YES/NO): NO